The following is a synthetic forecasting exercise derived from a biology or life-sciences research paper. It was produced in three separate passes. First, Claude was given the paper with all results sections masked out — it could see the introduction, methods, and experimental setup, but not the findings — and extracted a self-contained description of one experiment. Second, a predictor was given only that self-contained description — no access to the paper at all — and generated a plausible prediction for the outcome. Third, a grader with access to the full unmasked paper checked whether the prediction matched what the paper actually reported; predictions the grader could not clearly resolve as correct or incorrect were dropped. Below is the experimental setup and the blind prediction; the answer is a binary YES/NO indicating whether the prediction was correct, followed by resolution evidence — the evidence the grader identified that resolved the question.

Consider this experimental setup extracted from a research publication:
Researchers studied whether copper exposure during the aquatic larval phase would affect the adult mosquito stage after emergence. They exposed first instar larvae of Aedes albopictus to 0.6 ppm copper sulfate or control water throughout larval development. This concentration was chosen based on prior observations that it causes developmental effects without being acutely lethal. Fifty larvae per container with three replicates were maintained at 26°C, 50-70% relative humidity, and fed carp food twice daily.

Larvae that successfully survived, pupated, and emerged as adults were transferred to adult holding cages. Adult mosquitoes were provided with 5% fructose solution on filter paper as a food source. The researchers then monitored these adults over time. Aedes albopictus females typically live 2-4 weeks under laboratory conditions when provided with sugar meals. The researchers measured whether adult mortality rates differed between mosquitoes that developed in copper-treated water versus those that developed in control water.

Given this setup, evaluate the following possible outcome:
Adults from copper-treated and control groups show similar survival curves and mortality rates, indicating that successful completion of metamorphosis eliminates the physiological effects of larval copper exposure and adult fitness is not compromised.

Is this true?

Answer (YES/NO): YES